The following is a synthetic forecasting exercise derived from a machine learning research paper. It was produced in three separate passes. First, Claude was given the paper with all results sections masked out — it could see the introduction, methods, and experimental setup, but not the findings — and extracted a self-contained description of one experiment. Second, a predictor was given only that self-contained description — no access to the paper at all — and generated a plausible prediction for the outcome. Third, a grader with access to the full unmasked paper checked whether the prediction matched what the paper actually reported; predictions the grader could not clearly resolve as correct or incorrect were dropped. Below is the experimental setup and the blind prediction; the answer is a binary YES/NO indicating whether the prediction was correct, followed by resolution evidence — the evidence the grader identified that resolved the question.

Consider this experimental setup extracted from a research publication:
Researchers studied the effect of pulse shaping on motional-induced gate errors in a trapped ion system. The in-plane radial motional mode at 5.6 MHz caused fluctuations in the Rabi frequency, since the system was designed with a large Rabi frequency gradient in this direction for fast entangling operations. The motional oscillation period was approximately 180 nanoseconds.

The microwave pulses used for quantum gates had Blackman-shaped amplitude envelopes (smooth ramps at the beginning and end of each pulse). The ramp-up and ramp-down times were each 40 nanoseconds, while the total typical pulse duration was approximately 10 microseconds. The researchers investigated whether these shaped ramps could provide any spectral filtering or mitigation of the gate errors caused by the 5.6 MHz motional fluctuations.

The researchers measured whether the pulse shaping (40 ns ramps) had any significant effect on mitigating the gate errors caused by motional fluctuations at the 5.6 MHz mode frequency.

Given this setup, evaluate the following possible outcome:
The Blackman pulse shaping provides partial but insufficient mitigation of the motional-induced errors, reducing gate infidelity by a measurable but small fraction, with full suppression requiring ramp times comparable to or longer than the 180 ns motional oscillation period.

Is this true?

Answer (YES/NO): NO